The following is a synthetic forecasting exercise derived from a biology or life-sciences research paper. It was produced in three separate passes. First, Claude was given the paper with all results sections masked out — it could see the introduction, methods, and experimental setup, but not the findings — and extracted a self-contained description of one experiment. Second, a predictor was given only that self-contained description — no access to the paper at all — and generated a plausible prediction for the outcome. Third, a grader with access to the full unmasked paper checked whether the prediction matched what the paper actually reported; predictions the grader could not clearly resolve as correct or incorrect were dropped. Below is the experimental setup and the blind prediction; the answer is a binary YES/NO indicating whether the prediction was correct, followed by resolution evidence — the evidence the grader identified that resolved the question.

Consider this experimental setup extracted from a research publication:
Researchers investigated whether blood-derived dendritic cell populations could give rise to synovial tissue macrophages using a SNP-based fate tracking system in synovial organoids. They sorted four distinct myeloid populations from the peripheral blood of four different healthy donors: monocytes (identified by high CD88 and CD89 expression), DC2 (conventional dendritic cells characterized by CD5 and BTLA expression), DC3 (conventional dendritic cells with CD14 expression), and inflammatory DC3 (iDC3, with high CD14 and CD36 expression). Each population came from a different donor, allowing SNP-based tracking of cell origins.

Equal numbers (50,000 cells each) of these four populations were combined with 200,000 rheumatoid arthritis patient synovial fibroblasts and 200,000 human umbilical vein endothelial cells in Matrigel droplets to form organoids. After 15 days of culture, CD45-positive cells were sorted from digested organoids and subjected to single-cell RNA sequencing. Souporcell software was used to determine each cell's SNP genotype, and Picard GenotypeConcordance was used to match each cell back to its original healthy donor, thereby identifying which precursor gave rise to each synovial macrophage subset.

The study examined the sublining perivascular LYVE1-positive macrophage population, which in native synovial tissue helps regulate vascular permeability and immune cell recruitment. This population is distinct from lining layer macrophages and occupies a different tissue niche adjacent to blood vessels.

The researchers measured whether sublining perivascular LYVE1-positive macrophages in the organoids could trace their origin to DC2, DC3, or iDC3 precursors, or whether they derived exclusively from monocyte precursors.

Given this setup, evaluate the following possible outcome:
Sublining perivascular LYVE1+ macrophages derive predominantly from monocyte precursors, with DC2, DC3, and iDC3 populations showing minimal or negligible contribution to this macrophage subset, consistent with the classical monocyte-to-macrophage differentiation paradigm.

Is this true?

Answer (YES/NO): YES